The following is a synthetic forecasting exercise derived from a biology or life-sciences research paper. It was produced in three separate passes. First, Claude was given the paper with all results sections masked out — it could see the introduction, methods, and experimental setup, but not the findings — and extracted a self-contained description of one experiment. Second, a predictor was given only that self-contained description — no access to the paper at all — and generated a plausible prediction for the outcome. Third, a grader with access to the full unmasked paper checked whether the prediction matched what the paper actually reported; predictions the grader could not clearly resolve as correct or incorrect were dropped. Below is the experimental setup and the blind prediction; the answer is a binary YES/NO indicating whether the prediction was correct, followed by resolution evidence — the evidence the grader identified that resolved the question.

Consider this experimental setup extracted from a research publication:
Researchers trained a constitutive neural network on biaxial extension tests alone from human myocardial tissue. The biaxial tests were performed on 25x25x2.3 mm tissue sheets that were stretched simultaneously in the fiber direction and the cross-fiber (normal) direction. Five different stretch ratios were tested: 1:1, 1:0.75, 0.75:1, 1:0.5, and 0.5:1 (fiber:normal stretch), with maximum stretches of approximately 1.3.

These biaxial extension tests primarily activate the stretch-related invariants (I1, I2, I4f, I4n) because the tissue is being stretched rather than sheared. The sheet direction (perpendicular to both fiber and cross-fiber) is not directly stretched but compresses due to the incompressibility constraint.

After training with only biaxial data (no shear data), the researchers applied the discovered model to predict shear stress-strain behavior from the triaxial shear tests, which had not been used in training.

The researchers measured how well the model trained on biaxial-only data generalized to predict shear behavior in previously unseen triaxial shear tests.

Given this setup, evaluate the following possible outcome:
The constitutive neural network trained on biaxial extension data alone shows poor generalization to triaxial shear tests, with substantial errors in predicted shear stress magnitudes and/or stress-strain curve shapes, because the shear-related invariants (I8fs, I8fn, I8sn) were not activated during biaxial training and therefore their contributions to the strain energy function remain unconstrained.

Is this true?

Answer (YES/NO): YES